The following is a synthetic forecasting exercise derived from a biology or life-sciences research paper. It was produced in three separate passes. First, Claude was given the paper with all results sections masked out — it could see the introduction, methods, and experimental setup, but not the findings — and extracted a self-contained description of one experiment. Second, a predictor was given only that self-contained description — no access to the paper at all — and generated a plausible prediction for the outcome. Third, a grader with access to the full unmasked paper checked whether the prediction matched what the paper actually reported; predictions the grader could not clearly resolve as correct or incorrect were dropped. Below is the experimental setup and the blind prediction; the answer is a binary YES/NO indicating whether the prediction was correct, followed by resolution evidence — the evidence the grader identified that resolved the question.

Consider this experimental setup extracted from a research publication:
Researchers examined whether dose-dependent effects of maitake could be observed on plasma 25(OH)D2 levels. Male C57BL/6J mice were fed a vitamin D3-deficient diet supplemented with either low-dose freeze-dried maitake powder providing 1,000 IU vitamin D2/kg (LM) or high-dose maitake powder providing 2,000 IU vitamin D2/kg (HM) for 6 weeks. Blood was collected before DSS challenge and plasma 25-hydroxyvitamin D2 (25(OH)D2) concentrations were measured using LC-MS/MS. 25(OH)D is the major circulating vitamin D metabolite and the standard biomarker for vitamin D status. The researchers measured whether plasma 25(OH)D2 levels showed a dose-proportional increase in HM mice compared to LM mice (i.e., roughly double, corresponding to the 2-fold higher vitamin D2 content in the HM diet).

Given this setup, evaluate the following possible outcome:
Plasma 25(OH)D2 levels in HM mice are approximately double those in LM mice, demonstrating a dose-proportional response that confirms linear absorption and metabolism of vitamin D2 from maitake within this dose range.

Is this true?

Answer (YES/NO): NO